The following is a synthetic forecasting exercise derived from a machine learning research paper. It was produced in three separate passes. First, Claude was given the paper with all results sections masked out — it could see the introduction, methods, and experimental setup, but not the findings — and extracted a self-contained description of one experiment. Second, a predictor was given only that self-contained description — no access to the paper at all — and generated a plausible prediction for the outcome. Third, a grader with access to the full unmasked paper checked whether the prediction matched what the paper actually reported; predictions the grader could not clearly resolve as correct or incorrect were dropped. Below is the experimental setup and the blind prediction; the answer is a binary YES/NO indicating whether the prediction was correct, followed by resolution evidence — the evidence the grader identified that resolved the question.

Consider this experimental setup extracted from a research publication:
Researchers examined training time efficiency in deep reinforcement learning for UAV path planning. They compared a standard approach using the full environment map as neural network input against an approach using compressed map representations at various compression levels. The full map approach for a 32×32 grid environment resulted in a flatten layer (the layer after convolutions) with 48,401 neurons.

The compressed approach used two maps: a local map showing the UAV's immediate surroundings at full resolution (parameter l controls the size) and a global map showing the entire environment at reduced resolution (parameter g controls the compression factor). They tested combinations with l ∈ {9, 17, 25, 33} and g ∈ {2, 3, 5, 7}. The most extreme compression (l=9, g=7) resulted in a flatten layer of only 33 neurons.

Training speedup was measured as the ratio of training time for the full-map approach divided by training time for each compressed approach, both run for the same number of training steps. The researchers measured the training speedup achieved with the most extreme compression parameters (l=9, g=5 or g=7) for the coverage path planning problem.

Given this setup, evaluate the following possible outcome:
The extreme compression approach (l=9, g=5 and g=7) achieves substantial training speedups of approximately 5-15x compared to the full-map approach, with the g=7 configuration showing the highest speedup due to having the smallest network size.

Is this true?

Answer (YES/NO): NO